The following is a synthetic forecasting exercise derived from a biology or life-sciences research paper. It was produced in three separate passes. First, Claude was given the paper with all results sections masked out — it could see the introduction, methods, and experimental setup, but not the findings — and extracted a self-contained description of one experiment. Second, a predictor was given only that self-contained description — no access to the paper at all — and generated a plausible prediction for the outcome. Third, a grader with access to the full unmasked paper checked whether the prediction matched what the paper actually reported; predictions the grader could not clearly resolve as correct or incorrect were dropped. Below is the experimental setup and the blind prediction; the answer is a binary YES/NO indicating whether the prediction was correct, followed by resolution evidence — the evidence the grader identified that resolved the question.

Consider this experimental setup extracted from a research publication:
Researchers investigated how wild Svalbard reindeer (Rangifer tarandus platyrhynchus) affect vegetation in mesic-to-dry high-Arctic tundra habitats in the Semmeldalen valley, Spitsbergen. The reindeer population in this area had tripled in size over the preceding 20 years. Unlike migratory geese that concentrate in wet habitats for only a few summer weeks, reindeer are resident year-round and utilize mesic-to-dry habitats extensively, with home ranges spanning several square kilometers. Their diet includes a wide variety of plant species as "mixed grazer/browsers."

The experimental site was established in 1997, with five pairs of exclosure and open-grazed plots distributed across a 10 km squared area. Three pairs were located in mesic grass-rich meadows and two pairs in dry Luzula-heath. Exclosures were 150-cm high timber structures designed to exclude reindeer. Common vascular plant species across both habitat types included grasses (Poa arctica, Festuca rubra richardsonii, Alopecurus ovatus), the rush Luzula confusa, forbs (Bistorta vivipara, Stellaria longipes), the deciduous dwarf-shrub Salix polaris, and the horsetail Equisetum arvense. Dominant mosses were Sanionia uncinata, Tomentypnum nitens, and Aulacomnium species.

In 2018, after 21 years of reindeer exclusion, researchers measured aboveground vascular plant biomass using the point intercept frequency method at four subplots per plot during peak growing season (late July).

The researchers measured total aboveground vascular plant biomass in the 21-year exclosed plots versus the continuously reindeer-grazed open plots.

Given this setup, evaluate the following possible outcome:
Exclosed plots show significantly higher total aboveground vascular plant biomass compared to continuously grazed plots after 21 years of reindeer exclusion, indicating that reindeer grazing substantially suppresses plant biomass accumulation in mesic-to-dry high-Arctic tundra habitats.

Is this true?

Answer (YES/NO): NO